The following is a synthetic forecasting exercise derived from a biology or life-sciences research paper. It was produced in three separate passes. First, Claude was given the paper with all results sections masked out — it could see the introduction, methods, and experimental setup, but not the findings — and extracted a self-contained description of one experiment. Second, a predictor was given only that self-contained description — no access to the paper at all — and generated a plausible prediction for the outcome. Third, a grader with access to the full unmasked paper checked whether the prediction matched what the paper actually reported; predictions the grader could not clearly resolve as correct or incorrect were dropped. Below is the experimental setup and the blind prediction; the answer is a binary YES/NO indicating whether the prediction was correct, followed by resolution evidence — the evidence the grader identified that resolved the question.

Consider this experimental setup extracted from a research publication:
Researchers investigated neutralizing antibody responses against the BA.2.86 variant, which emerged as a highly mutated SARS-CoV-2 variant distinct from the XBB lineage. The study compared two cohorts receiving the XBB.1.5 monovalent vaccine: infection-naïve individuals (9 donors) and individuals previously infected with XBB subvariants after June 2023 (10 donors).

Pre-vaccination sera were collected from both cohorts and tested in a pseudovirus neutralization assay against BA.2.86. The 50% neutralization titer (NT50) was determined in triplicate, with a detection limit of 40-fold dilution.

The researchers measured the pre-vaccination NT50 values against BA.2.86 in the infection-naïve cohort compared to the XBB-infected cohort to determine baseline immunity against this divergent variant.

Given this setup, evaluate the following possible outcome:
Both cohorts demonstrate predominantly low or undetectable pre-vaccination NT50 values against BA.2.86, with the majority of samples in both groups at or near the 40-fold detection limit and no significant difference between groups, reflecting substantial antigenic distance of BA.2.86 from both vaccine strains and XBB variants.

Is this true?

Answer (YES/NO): NO